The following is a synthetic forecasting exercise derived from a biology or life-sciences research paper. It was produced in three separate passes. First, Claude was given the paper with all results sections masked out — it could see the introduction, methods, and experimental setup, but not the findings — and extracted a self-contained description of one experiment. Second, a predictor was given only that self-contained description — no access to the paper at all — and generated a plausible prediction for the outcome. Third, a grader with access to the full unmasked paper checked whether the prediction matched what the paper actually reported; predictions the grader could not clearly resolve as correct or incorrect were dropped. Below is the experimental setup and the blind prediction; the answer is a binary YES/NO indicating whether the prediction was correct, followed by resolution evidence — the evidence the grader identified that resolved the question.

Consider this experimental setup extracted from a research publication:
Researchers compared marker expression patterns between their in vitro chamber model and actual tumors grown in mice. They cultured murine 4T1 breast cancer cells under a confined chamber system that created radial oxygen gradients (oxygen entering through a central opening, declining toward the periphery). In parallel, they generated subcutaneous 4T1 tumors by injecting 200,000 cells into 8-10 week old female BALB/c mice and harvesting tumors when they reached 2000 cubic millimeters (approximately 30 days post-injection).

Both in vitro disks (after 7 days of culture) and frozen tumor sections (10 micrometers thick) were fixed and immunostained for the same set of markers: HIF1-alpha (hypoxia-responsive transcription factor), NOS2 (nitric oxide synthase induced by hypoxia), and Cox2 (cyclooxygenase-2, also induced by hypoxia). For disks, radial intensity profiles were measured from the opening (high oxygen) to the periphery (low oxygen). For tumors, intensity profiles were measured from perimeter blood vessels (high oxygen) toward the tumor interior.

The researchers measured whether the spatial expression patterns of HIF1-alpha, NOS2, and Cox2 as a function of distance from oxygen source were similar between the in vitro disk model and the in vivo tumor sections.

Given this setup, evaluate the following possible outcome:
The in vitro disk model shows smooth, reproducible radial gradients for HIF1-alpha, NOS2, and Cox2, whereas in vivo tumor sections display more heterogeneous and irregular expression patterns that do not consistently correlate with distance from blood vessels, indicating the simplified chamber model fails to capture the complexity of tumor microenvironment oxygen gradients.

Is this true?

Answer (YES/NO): NO